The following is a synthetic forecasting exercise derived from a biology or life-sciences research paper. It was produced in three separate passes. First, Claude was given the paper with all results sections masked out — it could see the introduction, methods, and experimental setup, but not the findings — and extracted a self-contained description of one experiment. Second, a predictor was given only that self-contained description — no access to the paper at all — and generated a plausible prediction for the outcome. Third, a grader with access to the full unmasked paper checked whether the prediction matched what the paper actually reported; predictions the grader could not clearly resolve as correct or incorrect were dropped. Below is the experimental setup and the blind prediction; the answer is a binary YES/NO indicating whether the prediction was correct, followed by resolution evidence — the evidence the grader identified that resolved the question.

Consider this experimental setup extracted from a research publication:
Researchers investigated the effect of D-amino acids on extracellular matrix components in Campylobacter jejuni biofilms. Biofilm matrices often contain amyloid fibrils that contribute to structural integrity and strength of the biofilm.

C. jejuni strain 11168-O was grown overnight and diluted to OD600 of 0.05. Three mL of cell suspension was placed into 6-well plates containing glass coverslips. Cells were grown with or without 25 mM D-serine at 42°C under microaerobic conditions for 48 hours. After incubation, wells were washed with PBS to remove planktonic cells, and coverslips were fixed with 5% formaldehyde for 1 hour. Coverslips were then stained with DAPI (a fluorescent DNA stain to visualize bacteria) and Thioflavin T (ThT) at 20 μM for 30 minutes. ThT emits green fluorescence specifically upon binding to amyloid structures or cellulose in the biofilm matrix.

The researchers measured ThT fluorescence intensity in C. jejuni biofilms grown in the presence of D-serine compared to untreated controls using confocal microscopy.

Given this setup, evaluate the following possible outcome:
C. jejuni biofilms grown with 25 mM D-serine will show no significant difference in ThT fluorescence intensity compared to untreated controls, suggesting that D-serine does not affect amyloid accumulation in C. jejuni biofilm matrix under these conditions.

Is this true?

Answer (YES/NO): NO